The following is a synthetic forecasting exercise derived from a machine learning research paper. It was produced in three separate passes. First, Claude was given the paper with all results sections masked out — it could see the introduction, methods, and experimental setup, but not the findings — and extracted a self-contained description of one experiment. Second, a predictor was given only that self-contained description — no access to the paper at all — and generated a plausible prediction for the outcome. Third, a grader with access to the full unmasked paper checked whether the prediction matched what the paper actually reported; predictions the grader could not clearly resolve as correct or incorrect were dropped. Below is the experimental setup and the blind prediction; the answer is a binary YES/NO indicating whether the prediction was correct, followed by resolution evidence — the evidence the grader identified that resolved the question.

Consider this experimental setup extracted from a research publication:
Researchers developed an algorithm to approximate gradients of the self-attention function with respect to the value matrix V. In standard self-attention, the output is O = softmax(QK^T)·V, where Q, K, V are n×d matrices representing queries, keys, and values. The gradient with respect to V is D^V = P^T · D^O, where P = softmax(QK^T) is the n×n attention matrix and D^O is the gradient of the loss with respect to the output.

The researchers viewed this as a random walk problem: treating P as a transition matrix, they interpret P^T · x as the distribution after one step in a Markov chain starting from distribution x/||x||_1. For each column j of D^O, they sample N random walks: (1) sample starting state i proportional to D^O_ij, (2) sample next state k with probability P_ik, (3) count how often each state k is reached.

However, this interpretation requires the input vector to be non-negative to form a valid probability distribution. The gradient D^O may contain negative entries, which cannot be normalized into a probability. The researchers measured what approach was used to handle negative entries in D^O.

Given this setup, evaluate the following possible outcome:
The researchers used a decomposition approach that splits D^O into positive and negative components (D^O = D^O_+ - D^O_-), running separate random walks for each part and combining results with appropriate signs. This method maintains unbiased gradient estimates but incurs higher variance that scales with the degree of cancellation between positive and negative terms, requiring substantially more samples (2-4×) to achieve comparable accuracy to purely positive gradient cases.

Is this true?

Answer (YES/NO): NO